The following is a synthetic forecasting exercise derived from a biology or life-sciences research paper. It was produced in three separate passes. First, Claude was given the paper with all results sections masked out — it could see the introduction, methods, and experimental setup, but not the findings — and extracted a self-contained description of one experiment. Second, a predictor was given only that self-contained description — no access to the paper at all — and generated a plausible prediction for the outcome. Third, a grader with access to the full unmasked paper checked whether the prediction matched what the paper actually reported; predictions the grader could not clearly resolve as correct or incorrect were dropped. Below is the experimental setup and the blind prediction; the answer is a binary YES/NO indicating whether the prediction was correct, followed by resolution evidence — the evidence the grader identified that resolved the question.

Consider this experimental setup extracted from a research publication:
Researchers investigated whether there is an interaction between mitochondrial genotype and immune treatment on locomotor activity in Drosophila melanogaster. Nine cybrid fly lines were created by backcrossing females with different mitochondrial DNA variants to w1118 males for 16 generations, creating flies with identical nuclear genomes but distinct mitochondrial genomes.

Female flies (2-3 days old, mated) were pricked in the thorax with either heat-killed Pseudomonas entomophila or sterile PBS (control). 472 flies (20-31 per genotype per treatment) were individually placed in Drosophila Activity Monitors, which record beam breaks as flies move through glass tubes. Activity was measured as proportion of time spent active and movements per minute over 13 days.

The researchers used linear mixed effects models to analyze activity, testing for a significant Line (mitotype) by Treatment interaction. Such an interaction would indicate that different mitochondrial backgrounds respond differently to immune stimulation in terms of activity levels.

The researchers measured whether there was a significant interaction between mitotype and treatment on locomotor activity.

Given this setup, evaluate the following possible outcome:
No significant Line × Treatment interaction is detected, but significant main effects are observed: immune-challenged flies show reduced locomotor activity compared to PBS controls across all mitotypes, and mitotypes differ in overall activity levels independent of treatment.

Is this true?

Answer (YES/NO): NO